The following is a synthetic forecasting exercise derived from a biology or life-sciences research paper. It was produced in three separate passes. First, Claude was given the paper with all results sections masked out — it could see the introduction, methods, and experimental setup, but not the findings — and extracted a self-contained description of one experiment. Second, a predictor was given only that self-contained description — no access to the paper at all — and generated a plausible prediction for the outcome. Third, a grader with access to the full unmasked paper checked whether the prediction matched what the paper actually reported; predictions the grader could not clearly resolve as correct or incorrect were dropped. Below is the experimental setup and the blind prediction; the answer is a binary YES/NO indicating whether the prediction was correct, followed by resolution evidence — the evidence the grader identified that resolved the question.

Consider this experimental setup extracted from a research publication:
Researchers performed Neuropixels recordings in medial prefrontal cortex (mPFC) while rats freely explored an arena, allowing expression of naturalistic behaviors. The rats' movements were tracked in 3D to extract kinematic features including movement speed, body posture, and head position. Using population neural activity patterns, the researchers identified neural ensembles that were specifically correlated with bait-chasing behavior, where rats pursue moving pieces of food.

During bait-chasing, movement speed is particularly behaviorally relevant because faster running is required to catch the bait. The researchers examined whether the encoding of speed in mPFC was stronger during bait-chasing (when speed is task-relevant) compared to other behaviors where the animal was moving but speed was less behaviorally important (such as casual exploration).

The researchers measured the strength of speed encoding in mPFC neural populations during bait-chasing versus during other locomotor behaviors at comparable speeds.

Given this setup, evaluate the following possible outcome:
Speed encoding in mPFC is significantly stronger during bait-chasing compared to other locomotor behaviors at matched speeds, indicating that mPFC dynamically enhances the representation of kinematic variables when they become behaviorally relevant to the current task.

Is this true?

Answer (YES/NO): YES